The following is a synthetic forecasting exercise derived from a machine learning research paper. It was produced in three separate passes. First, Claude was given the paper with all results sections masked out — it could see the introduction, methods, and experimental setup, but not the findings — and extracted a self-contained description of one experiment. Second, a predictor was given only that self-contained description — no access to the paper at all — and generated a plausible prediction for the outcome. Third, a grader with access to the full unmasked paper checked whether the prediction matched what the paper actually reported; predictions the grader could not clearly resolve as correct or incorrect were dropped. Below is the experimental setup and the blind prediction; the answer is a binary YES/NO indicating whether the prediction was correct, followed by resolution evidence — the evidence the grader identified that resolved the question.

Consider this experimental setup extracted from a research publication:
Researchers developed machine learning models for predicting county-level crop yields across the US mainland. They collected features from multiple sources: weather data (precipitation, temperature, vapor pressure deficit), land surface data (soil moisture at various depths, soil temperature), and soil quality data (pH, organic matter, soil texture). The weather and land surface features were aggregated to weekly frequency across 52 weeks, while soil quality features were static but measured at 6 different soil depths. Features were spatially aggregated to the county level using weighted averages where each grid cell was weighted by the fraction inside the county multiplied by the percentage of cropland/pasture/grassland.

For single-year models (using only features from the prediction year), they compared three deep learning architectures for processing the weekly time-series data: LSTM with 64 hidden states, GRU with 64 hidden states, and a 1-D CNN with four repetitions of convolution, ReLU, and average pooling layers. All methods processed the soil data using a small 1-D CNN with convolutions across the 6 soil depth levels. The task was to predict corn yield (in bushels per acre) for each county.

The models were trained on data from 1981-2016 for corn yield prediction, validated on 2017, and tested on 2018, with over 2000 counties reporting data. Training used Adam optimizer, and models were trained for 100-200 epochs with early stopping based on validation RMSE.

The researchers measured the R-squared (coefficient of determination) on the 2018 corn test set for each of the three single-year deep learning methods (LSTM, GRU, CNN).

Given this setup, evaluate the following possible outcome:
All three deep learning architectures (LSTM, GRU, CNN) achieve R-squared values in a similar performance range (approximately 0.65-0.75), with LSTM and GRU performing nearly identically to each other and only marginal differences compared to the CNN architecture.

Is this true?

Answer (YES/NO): NO